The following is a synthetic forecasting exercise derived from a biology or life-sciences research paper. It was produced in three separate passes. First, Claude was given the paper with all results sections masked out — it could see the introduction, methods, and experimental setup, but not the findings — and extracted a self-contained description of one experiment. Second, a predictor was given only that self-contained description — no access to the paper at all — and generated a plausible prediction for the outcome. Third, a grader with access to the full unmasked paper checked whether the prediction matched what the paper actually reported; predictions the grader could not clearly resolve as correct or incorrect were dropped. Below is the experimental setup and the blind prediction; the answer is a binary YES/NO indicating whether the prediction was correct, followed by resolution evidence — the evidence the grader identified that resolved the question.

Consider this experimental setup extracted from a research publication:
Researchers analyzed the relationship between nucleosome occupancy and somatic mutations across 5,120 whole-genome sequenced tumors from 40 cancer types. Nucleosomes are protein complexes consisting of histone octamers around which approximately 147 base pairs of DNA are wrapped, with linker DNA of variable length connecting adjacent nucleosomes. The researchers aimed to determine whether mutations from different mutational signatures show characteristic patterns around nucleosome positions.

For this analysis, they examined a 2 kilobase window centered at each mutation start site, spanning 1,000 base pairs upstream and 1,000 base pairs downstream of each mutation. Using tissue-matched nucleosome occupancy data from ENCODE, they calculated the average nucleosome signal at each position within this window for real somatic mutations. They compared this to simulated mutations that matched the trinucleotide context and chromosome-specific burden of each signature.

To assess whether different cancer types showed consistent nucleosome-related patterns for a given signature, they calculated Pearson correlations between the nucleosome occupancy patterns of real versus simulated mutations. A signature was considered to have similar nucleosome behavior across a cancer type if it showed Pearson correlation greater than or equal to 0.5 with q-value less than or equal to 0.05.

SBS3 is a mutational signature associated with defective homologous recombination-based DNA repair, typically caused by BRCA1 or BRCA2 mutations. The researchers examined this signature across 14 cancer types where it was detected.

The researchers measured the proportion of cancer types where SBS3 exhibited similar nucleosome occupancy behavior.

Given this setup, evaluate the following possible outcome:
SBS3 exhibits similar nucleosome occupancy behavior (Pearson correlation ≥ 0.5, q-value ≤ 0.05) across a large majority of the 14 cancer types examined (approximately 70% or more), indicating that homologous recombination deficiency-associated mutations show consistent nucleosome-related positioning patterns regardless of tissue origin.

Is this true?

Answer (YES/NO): YES